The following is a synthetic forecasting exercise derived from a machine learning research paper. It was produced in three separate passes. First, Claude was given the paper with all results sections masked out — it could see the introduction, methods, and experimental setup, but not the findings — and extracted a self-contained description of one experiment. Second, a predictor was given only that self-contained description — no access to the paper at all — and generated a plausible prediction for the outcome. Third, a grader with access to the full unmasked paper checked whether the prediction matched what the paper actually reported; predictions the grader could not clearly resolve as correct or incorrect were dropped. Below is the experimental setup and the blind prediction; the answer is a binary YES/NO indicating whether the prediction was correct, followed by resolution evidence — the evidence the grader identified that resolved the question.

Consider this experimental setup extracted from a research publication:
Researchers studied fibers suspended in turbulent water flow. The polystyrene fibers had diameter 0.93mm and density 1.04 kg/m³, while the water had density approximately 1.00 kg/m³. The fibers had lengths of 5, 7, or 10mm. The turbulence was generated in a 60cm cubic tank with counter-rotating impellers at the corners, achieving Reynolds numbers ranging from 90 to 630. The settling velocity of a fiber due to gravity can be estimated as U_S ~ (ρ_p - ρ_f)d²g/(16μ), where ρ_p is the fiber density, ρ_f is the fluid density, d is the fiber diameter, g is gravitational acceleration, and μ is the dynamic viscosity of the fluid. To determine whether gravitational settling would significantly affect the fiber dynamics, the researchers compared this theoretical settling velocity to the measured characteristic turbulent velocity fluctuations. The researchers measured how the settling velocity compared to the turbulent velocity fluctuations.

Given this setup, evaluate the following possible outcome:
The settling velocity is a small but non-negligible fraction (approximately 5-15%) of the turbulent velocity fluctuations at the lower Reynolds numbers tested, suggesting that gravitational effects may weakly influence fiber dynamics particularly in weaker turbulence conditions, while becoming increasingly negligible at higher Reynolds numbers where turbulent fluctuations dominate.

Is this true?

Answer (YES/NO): NO